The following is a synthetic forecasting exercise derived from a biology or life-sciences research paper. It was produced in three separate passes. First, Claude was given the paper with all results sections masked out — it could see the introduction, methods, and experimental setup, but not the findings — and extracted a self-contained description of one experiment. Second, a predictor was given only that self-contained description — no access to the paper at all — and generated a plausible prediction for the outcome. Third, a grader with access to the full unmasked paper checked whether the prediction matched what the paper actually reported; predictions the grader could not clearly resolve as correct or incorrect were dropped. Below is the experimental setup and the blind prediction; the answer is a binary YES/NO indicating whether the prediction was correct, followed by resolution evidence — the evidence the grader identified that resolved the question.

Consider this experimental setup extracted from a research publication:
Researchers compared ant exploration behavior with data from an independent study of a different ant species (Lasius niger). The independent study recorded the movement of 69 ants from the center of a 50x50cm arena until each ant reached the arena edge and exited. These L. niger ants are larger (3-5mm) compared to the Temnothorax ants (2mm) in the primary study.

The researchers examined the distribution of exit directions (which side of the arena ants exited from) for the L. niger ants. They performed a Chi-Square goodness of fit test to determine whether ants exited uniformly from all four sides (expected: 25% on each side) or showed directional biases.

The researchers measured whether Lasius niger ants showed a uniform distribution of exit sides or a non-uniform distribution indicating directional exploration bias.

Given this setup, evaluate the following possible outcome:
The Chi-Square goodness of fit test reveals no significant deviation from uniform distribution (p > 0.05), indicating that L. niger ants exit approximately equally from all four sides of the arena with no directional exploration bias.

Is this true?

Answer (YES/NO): NO